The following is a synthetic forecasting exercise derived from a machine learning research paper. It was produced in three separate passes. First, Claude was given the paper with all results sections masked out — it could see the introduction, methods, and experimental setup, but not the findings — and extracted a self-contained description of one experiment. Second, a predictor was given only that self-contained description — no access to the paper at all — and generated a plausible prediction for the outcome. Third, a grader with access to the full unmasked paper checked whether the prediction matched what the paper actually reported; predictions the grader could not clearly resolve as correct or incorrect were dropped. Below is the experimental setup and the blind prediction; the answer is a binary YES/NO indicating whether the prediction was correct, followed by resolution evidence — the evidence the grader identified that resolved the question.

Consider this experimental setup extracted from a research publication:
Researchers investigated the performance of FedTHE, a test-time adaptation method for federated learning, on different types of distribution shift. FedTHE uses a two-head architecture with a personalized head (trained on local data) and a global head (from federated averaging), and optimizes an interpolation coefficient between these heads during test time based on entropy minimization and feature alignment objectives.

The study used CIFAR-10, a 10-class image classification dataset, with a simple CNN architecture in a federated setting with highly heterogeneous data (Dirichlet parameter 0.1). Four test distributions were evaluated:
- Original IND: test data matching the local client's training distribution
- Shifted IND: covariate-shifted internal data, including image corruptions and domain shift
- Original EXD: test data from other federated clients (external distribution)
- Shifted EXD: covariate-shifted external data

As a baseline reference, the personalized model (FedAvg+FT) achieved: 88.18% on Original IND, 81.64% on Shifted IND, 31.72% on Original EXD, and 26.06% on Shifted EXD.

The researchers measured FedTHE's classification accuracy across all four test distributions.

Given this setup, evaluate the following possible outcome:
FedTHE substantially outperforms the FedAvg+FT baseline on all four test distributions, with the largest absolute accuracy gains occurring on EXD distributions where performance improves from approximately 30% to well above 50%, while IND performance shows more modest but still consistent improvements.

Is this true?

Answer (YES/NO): NO